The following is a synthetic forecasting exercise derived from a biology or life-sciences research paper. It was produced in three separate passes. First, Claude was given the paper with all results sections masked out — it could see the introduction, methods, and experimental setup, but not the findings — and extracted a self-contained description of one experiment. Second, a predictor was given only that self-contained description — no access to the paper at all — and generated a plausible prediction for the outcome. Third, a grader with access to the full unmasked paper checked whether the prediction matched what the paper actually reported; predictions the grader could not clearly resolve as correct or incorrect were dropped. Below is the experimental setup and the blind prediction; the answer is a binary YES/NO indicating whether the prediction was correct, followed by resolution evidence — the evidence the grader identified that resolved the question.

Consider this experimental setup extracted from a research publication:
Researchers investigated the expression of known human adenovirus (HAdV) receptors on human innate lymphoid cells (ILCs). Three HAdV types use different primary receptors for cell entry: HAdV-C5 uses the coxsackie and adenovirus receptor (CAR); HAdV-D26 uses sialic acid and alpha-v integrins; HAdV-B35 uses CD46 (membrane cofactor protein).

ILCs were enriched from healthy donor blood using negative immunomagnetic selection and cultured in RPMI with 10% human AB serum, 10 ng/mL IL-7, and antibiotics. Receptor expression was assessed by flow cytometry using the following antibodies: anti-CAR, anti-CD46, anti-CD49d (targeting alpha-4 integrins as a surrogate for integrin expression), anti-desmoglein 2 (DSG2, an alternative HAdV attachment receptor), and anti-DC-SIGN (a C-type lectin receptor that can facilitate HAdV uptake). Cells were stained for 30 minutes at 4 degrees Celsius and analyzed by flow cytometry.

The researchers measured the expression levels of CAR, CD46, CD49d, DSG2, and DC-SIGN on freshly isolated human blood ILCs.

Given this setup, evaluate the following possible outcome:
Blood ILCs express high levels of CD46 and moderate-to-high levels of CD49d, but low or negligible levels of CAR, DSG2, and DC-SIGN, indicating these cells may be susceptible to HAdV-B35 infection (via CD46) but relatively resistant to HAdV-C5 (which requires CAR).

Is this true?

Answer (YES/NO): YES